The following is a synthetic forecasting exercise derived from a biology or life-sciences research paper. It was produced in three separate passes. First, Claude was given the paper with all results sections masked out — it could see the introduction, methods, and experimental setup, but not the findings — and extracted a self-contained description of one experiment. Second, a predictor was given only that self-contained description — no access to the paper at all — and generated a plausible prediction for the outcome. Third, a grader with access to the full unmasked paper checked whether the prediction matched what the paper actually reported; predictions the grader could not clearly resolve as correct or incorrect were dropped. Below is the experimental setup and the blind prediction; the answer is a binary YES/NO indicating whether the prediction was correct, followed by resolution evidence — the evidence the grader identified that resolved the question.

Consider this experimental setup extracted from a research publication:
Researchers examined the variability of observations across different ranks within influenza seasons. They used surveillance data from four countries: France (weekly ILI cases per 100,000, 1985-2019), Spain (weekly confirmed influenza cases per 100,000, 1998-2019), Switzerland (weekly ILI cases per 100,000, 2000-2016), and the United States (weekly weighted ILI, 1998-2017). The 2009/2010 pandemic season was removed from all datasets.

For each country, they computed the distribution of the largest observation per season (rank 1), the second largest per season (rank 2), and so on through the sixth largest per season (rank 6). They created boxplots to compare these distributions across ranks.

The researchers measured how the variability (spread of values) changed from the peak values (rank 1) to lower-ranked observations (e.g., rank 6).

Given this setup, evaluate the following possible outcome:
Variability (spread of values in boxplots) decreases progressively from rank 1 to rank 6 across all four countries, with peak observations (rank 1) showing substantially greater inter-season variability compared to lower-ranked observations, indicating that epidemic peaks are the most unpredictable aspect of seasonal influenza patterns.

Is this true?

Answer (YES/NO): YES